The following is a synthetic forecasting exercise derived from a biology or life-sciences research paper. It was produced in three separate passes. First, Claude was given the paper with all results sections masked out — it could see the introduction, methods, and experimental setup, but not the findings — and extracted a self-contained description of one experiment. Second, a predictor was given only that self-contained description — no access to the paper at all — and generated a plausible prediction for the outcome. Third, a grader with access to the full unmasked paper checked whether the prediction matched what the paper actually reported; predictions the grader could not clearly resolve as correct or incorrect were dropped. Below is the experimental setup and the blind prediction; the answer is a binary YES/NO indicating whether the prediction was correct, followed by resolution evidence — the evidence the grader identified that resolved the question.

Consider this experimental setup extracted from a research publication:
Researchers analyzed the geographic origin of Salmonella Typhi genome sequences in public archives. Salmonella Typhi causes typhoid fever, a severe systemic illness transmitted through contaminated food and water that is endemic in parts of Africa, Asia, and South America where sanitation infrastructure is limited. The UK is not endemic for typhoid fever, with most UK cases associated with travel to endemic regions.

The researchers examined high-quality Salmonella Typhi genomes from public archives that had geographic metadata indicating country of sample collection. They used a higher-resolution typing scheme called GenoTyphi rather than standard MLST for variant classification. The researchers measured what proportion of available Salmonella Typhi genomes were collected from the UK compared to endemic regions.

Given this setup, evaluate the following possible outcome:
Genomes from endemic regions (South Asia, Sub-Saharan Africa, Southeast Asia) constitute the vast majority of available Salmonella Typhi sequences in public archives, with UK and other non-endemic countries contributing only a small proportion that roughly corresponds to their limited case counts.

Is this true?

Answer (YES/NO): NO